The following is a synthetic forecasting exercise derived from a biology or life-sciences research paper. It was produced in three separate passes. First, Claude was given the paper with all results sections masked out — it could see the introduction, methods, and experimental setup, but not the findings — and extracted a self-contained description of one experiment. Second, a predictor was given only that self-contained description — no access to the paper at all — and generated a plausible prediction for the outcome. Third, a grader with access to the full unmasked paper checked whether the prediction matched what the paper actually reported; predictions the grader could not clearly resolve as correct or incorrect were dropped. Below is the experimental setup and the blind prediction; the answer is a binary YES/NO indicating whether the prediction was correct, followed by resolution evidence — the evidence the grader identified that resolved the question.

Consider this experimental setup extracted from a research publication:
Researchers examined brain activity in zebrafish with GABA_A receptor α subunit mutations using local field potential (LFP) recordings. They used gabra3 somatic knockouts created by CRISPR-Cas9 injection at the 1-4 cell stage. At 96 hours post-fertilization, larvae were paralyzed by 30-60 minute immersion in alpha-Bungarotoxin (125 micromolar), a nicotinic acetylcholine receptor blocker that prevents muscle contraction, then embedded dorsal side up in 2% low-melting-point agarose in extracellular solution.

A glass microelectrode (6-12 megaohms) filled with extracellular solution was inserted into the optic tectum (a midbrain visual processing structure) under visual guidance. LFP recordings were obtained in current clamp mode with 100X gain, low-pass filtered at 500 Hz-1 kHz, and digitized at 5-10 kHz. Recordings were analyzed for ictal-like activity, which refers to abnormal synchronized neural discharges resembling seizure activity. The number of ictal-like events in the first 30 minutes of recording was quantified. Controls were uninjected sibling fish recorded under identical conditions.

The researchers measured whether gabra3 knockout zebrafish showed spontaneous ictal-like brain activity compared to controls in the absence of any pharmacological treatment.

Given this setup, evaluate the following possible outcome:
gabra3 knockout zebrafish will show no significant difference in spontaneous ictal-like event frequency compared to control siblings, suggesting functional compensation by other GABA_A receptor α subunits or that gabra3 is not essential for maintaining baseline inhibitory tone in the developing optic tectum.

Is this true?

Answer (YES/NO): YES